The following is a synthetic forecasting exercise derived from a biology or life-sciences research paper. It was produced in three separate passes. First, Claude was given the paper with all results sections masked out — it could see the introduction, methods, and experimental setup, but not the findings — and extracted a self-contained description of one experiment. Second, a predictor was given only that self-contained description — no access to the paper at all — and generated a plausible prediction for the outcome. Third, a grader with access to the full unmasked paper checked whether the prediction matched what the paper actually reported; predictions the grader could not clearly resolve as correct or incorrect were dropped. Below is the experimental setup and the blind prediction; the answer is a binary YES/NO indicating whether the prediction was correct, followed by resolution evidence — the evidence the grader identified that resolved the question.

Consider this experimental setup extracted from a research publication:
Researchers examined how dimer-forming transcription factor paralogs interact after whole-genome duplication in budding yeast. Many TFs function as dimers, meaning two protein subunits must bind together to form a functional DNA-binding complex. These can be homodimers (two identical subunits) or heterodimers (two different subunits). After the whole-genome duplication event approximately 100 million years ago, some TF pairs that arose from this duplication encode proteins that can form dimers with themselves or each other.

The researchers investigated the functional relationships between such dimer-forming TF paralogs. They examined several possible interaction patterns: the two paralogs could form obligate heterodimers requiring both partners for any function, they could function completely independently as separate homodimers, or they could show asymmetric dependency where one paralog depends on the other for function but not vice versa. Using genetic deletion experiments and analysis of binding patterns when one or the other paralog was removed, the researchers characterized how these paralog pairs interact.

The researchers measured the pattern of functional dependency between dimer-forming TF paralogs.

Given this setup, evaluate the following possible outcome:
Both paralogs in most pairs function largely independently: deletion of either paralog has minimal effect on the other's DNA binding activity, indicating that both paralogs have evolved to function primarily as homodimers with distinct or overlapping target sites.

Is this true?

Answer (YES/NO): NO